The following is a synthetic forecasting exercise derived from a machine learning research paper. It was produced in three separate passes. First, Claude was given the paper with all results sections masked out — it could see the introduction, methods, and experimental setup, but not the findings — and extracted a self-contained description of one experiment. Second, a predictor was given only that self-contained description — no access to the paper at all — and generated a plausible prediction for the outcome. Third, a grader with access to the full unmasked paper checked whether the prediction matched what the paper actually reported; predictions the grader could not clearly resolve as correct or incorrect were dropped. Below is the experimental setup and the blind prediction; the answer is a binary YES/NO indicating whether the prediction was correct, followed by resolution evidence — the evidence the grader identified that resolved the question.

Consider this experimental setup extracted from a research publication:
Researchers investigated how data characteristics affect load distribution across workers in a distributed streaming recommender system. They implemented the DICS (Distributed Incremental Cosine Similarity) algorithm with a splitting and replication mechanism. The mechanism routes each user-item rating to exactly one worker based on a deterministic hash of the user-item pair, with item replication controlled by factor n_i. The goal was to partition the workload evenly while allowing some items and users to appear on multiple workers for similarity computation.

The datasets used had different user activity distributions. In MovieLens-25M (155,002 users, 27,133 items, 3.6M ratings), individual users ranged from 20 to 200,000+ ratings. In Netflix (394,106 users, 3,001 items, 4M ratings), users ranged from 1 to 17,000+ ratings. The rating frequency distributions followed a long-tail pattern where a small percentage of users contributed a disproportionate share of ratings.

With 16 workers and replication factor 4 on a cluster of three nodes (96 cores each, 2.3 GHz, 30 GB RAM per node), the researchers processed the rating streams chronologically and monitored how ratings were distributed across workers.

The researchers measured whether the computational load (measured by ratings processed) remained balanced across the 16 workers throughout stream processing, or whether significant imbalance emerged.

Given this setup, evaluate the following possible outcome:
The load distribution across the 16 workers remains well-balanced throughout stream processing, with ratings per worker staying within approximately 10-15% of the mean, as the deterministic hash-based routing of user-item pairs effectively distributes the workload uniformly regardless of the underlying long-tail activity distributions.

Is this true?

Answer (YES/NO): NO